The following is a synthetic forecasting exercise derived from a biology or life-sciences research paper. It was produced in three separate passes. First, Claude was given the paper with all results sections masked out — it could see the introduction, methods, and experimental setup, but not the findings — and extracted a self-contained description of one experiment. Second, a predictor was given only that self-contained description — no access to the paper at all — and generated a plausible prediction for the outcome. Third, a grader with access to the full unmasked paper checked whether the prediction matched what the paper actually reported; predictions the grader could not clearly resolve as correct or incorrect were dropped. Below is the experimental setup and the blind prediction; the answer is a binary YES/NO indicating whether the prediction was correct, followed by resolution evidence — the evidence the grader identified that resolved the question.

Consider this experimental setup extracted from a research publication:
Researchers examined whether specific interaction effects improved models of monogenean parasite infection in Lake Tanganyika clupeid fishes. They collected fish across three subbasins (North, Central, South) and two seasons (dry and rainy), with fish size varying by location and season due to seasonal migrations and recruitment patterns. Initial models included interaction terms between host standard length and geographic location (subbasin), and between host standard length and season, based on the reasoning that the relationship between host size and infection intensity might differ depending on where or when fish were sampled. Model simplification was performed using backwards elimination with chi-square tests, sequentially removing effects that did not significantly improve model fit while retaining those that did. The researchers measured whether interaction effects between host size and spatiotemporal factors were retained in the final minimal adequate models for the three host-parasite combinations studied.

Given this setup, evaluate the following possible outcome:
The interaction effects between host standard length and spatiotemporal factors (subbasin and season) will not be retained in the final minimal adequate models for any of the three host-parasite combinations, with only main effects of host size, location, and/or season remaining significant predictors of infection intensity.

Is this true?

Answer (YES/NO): NO